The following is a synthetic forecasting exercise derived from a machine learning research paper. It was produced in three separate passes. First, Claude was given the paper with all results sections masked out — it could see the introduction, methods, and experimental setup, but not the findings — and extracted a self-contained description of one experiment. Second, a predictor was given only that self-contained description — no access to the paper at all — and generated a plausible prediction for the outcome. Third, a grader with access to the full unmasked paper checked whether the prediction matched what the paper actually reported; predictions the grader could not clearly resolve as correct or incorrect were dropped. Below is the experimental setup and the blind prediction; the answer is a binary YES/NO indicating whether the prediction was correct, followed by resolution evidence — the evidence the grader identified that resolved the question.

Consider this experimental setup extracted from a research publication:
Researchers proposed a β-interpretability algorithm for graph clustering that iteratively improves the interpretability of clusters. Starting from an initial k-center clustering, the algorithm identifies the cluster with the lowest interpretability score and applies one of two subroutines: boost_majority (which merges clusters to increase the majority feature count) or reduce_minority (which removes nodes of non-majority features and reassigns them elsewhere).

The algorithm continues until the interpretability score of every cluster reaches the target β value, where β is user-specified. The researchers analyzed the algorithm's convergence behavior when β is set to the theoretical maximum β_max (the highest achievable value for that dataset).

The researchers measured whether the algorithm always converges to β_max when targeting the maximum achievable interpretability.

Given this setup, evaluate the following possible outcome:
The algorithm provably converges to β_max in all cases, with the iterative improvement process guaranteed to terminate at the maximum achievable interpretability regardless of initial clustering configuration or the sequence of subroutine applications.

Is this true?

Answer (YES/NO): NO